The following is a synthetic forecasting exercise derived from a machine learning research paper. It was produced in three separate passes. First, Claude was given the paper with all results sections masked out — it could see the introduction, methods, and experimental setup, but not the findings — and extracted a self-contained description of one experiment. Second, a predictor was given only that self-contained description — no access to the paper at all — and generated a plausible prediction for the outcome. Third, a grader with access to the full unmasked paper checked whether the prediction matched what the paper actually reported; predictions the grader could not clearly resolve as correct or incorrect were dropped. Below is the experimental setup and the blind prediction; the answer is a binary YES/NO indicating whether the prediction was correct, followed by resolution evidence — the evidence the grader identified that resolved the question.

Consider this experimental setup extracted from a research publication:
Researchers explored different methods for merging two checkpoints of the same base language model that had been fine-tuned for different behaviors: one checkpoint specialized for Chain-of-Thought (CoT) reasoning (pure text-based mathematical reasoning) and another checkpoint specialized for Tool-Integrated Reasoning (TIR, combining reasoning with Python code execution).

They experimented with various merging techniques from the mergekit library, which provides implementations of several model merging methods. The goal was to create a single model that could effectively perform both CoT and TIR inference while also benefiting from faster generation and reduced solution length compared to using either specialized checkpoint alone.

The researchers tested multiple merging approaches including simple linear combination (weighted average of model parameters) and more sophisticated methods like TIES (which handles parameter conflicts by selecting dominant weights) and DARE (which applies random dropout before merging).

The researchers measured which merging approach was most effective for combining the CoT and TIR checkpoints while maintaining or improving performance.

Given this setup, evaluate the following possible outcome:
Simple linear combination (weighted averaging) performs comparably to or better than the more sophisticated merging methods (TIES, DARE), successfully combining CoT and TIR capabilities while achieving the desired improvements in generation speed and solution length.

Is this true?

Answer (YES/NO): YES